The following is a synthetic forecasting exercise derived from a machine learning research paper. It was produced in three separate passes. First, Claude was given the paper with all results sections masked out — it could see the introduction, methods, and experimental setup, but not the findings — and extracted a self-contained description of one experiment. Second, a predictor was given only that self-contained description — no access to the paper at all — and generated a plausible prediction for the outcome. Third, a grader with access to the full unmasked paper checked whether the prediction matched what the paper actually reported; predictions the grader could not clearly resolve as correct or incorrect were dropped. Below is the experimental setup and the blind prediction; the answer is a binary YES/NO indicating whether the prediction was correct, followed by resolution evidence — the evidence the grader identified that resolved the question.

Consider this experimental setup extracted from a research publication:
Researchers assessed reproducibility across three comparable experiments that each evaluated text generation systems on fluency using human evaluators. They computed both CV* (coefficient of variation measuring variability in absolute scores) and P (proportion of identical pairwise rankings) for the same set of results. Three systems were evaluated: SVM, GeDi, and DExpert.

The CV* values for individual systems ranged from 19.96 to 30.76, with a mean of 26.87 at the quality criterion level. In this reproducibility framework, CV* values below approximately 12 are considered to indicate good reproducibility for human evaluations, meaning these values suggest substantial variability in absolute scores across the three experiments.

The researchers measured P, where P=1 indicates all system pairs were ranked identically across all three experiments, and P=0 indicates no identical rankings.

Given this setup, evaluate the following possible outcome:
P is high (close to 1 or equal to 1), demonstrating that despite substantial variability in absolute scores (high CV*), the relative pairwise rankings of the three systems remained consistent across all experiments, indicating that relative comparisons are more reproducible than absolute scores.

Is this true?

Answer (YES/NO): YES